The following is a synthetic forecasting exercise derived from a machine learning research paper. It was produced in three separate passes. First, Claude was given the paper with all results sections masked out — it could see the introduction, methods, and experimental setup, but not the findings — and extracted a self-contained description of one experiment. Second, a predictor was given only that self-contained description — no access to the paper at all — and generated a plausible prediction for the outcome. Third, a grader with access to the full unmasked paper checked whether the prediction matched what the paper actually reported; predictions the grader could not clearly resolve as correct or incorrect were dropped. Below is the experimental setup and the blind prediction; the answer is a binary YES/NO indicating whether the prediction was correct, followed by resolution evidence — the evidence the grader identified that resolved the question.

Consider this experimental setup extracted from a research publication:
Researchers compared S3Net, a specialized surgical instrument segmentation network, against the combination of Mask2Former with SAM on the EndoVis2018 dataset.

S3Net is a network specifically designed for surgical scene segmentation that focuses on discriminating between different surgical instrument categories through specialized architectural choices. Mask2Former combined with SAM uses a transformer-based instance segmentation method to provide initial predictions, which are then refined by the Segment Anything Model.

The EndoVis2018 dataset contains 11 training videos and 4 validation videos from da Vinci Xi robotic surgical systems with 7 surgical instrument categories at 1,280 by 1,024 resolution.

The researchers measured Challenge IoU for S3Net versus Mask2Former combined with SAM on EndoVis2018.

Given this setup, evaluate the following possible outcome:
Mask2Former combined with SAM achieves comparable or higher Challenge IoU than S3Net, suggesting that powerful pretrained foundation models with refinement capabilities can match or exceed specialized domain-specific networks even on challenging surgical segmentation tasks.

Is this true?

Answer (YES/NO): YES